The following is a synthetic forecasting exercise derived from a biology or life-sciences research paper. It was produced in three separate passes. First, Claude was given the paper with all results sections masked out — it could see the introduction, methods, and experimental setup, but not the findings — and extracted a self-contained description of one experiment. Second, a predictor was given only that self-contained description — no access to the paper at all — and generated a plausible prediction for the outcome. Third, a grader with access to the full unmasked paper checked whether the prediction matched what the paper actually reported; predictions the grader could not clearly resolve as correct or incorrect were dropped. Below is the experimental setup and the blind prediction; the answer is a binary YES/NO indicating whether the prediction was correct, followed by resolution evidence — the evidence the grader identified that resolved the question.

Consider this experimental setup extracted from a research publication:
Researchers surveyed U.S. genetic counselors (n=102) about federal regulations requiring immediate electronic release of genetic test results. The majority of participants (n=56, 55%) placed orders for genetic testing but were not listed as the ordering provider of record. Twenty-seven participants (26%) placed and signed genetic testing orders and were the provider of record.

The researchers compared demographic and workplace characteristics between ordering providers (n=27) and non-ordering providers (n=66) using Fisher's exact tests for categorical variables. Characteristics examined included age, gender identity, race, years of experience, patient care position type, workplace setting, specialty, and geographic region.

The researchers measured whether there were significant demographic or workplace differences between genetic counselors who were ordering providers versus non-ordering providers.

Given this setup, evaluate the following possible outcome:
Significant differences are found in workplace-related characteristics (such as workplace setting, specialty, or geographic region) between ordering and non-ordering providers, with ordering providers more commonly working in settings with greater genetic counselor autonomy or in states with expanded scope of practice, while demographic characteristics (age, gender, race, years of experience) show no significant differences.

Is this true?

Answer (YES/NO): YES